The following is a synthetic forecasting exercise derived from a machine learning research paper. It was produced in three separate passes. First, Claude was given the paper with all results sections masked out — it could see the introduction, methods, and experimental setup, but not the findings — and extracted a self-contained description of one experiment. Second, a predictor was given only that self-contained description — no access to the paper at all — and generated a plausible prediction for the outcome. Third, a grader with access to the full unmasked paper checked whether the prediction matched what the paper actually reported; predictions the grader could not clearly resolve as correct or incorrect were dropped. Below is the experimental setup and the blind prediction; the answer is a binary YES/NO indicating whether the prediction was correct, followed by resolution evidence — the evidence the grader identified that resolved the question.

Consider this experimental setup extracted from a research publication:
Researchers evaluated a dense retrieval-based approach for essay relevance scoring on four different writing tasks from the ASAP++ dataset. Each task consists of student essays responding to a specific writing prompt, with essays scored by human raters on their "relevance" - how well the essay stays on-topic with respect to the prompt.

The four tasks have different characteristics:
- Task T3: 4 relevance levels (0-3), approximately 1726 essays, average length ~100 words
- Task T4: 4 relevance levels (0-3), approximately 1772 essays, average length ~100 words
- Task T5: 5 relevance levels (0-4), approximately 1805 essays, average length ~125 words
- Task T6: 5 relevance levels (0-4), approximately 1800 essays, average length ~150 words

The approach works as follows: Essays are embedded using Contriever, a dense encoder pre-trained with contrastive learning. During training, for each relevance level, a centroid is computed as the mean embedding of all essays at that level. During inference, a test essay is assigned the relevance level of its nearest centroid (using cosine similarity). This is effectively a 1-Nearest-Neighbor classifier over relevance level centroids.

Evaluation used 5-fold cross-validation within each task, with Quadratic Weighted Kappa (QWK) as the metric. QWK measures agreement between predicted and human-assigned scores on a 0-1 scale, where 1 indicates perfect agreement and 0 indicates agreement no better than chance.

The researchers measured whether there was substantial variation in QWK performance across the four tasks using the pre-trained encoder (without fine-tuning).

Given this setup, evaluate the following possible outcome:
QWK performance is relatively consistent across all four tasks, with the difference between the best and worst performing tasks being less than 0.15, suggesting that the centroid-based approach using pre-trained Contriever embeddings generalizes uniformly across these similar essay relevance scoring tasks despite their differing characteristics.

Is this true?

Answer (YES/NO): YES